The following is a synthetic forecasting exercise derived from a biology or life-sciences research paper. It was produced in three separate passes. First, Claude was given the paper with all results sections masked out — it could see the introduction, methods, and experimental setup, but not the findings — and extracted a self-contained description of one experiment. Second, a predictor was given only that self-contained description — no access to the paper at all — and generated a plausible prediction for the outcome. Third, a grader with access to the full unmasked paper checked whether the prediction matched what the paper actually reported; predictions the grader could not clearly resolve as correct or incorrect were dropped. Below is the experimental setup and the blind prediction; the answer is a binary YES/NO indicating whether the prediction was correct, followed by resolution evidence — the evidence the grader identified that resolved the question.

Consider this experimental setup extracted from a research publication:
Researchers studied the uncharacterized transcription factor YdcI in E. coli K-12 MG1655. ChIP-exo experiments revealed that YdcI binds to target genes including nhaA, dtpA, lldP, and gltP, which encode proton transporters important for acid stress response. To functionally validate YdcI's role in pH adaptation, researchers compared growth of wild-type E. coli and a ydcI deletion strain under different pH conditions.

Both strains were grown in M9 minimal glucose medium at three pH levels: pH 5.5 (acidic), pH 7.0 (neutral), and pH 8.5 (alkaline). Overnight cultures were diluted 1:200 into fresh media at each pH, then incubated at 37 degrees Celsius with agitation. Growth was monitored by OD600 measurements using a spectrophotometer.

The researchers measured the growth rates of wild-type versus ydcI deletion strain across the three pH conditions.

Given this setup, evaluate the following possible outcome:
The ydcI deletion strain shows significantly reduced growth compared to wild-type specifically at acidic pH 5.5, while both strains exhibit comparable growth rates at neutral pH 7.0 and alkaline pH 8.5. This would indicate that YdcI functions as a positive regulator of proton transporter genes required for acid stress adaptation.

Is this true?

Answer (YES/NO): YES